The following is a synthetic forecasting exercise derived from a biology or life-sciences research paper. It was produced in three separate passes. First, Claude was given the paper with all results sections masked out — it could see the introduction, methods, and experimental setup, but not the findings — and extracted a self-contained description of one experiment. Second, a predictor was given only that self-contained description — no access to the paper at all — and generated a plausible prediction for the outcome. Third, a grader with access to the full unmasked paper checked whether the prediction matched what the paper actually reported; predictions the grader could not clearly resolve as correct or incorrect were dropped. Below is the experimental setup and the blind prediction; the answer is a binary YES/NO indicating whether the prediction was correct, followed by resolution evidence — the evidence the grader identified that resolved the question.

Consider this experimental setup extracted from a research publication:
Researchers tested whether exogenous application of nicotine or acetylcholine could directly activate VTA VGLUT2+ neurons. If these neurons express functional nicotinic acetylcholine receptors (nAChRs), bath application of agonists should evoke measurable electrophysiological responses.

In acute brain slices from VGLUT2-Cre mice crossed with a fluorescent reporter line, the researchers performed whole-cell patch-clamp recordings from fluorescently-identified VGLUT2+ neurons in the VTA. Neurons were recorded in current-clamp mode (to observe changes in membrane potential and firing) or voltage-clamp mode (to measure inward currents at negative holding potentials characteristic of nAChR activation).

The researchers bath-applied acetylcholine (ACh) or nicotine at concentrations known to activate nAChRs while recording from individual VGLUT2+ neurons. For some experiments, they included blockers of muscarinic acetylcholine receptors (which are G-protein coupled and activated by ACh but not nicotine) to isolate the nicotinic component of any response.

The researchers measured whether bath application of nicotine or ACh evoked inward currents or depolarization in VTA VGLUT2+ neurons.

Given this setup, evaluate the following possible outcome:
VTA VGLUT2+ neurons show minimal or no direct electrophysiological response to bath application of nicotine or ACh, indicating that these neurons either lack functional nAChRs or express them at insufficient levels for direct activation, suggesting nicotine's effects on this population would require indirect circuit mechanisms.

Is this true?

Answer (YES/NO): NO